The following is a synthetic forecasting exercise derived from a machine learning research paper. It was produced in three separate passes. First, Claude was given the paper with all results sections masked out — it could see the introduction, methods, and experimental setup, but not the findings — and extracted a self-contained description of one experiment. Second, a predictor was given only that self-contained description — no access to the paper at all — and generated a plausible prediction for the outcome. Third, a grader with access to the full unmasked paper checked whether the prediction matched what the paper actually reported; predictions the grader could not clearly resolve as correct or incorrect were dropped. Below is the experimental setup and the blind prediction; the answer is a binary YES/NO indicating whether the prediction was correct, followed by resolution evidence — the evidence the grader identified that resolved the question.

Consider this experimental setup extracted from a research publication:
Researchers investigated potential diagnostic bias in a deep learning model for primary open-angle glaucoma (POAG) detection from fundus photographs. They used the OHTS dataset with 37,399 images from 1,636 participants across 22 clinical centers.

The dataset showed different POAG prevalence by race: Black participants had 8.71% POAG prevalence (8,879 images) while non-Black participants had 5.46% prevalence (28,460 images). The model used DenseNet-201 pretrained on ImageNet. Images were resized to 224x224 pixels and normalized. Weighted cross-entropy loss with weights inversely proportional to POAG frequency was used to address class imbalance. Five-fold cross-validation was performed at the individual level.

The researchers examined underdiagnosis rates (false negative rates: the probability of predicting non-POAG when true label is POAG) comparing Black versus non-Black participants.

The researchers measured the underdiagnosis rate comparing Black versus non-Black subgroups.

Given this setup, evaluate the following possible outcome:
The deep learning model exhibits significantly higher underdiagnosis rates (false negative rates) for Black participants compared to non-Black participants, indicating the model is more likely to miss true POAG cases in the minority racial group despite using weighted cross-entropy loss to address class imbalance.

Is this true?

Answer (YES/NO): NO